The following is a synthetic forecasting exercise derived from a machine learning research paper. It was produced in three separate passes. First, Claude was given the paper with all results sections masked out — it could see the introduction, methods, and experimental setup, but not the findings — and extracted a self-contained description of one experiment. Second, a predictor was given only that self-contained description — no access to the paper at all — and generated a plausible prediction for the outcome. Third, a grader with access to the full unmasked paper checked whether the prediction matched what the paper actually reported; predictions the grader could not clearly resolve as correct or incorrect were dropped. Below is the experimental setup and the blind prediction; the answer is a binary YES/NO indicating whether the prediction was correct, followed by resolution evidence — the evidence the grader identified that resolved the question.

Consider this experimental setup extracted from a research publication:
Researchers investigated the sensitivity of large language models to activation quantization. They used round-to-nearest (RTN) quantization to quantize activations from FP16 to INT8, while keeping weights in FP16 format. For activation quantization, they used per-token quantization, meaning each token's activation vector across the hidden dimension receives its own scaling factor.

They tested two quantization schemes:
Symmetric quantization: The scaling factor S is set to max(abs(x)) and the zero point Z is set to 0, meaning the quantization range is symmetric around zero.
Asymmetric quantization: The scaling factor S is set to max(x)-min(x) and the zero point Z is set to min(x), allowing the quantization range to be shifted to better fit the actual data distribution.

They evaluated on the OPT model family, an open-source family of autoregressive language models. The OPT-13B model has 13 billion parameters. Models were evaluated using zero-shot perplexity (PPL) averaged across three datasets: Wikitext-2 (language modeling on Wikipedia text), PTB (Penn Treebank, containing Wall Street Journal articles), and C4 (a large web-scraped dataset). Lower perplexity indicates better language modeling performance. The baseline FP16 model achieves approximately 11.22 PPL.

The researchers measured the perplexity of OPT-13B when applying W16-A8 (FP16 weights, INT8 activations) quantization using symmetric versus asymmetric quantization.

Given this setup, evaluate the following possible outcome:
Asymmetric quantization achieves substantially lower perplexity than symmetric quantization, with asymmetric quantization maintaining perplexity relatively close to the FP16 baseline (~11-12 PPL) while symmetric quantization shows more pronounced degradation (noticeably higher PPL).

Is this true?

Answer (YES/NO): NO